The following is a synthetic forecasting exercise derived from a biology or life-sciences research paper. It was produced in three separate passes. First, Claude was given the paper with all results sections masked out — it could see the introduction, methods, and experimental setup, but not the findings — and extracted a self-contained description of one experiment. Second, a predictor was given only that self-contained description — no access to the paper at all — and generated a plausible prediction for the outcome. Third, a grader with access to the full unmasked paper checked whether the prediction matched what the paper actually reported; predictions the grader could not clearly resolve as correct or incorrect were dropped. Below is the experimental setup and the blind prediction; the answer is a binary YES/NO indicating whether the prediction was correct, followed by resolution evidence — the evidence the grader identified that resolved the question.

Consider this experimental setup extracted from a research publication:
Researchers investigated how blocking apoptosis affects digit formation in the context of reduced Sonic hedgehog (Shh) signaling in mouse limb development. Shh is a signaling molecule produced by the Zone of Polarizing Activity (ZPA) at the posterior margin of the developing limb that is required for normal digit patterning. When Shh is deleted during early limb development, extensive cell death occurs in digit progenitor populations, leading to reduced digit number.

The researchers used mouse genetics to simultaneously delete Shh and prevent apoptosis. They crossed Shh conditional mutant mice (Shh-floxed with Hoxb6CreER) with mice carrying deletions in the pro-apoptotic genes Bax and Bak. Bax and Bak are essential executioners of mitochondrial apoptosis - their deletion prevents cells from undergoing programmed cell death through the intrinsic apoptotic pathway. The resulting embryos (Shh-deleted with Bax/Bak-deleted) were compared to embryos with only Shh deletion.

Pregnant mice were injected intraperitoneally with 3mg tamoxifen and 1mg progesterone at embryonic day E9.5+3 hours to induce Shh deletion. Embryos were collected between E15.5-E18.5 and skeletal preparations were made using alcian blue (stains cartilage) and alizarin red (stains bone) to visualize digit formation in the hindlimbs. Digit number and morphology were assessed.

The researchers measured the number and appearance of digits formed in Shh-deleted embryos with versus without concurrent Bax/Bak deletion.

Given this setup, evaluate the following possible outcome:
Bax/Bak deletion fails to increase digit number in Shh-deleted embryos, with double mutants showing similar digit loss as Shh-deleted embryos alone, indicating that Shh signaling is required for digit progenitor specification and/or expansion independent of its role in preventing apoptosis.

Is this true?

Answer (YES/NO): NO